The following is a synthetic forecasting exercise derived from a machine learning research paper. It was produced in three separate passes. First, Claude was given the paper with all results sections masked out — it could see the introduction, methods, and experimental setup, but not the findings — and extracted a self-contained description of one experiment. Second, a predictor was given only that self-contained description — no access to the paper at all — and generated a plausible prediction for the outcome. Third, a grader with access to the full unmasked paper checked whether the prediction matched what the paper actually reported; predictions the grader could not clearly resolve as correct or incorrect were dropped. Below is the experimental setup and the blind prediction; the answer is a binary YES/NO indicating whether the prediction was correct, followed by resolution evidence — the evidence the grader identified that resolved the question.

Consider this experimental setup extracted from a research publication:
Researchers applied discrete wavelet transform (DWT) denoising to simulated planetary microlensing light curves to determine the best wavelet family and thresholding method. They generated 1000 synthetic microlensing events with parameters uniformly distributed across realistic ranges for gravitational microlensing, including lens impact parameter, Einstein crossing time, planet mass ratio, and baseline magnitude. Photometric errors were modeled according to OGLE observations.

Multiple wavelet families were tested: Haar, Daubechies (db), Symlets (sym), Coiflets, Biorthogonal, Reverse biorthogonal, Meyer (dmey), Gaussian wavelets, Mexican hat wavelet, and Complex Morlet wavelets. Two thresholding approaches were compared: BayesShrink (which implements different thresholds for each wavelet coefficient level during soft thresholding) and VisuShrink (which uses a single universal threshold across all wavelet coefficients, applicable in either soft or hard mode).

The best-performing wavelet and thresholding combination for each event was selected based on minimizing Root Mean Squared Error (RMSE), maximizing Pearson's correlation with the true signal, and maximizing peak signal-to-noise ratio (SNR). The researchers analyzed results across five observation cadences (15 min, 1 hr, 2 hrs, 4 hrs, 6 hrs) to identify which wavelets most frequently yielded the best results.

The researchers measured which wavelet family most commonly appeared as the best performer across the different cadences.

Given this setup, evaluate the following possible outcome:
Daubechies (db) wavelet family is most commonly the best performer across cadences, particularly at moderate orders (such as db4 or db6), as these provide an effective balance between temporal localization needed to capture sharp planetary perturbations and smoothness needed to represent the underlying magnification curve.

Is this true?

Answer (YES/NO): NO